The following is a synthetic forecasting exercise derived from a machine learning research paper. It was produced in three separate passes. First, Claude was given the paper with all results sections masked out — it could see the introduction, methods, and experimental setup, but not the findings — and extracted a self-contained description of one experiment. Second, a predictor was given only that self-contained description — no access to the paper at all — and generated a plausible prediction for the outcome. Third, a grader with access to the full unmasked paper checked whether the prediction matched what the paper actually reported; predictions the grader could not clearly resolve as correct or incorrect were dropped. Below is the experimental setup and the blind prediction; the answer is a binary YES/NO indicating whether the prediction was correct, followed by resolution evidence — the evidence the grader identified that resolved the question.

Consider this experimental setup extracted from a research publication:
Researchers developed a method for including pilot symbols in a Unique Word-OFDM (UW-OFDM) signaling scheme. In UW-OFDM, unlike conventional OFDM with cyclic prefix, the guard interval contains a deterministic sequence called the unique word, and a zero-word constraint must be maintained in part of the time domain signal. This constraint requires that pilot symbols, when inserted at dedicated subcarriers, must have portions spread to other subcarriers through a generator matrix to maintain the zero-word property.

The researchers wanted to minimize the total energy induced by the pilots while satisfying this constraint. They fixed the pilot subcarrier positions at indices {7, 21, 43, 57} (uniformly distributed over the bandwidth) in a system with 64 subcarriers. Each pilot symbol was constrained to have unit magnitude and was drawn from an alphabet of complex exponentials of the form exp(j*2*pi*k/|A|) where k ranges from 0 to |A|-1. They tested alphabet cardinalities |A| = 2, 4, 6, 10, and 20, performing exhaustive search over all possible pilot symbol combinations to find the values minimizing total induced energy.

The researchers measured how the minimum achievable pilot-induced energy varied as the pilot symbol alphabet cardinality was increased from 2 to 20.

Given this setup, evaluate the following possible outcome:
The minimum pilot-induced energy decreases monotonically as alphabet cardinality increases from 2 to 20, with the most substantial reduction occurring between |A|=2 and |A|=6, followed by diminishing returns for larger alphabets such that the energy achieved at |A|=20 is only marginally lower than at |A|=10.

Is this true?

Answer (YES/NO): YES